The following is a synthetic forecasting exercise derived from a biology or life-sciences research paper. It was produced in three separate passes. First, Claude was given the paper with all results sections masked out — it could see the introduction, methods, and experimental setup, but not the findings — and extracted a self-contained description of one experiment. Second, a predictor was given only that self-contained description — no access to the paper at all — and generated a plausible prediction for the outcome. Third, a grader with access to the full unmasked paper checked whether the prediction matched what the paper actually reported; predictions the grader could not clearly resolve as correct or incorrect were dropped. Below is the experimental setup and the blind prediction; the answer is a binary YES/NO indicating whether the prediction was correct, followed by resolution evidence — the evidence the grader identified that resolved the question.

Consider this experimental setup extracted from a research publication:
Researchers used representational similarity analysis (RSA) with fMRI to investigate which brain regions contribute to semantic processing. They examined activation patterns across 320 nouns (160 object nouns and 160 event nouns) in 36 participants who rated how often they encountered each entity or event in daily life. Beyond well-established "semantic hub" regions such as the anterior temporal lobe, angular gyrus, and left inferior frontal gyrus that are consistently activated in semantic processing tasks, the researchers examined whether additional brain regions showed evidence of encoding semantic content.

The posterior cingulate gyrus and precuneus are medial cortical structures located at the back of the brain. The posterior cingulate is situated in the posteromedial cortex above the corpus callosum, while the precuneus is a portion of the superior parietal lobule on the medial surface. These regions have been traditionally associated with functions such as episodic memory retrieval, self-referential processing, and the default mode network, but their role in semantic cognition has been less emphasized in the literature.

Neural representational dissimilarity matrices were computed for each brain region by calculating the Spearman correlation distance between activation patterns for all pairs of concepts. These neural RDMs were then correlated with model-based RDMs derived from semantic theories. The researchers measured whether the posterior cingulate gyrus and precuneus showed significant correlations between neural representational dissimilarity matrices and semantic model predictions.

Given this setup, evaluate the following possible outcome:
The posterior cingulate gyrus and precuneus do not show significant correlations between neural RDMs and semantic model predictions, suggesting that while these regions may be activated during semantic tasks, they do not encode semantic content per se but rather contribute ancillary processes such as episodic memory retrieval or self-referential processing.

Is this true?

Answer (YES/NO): NO